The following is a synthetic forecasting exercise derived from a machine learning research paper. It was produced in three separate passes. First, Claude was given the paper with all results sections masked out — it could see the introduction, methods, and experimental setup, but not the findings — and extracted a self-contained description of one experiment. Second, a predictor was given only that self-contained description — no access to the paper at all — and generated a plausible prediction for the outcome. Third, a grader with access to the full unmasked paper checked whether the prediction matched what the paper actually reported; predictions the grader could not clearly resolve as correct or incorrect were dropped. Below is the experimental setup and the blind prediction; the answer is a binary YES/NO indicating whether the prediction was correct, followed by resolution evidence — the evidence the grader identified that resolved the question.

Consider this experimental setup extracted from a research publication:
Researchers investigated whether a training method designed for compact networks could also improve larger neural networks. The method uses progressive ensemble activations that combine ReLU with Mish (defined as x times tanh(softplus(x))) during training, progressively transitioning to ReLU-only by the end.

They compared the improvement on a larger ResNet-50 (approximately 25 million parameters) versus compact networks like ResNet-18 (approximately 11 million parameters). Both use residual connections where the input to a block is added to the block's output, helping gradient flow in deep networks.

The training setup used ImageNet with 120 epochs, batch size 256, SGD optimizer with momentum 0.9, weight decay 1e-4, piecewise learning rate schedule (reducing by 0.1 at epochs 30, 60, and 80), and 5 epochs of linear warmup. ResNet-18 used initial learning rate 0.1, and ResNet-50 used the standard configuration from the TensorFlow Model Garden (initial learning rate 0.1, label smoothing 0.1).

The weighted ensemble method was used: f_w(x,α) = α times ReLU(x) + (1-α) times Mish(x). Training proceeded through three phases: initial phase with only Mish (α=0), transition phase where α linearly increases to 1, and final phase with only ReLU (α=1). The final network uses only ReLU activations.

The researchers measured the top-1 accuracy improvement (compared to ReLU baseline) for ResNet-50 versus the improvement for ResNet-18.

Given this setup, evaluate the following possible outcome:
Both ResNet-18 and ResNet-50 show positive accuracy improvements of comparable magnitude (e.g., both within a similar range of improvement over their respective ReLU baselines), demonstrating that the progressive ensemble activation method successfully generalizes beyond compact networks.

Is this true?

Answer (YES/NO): NO